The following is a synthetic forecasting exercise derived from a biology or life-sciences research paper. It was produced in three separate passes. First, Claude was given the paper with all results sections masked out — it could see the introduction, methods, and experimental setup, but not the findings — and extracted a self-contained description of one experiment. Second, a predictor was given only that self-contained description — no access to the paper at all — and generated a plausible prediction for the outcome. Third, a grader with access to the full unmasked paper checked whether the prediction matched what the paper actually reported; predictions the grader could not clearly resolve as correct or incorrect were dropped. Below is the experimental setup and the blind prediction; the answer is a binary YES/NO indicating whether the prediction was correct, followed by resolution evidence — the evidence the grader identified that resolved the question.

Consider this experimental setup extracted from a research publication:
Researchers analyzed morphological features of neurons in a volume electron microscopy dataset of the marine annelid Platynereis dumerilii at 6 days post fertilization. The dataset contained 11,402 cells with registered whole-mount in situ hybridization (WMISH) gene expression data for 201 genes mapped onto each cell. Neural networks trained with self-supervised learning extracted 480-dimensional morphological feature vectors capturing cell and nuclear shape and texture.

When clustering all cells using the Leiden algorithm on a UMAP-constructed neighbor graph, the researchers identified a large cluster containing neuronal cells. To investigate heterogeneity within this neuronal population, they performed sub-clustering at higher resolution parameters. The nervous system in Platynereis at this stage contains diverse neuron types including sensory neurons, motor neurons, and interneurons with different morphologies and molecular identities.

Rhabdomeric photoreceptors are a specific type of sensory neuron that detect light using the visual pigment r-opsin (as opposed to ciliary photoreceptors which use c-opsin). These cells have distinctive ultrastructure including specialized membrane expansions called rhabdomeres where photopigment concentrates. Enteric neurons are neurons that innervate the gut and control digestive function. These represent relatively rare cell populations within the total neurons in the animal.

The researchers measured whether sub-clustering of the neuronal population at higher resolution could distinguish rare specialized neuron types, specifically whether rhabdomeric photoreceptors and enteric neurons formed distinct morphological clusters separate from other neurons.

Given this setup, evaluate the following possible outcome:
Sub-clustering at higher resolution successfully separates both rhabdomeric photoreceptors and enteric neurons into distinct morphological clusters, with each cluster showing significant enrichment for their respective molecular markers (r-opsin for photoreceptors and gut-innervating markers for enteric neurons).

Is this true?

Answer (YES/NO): NO